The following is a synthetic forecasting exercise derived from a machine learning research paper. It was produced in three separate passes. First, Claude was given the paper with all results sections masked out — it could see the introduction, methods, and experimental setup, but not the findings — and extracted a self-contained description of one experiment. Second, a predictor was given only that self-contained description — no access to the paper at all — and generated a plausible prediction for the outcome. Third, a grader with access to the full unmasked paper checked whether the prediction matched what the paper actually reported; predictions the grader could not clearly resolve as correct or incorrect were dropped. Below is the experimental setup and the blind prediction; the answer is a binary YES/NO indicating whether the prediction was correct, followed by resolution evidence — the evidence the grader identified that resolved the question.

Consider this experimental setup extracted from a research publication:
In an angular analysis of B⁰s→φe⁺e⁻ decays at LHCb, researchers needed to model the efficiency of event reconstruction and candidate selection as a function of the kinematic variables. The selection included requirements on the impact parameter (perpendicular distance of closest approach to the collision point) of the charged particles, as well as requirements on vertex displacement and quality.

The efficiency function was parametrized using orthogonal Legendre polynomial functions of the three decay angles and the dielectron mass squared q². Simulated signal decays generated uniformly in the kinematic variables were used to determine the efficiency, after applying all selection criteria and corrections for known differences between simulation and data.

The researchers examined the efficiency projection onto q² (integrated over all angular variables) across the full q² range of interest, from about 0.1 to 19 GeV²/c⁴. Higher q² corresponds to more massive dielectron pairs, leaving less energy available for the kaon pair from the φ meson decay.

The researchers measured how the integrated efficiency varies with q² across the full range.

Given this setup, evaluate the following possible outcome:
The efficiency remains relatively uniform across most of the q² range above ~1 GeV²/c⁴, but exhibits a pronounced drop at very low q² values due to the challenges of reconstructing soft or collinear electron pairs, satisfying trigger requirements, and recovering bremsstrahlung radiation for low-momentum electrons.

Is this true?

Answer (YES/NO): NO